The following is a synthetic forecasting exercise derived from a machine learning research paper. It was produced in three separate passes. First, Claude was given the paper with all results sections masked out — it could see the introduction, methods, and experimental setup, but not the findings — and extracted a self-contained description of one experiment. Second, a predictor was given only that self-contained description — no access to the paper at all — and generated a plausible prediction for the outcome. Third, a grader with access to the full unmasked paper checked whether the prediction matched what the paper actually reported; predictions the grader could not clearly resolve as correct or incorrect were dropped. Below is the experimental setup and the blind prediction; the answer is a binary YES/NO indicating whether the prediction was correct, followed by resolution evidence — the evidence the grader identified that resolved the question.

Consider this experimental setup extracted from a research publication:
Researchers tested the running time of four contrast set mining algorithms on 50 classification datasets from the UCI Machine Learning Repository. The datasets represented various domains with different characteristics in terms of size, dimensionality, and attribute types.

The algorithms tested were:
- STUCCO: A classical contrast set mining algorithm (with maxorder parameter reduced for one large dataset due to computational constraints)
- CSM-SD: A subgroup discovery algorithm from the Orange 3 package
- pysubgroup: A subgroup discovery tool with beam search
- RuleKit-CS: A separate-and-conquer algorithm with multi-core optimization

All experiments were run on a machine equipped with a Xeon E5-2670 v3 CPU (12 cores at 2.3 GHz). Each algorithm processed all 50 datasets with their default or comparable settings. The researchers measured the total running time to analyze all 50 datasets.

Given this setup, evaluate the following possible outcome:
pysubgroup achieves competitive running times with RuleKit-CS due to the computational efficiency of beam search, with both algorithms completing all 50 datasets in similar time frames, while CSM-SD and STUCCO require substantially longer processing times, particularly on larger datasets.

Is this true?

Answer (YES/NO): NO